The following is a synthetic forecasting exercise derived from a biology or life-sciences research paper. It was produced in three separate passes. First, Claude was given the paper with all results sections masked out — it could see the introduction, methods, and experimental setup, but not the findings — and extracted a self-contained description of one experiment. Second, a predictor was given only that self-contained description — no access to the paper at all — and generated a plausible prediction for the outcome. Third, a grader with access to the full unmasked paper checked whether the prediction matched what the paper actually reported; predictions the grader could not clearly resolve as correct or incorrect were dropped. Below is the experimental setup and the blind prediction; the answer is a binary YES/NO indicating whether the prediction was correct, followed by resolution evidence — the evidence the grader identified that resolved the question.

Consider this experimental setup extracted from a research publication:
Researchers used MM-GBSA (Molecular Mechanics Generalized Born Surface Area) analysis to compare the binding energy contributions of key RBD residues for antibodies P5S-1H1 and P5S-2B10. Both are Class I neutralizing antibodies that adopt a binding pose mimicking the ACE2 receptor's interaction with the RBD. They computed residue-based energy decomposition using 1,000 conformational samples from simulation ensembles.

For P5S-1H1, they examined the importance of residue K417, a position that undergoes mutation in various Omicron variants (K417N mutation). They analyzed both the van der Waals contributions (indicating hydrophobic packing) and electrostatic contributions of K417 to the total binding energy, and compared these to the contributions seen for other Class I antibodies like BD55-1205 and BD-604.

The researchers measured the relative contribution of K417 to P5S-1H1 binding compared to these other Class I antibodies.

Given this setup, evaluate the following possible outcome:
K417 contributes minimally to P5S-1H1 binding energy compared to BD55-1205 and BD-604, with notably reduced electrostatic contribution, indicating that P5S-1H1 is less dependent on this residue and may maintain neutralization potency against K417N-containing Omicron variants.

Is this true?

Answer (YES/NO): NO